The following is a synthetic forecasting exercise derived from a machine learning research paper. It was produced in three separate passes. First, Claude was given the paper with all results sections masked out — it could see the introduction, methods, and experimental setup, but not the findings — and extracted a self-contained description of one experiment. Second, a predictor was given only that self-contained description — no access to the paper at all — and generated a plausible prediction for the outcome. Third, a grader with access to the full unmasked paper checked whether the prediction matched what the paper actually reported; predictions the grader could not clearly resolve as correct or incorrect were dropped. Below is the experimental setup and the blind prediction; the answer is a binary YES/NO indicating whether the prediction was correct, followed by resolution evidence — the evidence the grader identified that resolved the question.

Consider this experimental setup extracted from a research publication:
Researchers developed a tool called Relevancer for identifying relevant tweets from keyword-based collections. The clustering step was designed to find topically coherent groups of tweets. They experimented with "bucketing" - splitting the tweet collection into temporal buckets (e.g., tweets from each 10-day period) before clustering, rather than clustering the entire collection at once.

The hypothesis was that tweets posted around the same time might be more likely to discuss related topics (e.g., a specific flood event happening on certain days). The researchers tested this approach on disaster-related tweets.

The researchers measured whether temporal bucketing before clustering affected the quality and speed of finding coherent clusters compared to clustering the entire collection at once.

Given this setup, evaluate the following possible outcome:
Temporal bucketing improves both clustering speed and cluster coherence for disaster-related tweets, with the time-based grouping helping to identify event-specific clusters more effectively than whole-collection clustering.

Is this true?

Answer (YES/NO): YES